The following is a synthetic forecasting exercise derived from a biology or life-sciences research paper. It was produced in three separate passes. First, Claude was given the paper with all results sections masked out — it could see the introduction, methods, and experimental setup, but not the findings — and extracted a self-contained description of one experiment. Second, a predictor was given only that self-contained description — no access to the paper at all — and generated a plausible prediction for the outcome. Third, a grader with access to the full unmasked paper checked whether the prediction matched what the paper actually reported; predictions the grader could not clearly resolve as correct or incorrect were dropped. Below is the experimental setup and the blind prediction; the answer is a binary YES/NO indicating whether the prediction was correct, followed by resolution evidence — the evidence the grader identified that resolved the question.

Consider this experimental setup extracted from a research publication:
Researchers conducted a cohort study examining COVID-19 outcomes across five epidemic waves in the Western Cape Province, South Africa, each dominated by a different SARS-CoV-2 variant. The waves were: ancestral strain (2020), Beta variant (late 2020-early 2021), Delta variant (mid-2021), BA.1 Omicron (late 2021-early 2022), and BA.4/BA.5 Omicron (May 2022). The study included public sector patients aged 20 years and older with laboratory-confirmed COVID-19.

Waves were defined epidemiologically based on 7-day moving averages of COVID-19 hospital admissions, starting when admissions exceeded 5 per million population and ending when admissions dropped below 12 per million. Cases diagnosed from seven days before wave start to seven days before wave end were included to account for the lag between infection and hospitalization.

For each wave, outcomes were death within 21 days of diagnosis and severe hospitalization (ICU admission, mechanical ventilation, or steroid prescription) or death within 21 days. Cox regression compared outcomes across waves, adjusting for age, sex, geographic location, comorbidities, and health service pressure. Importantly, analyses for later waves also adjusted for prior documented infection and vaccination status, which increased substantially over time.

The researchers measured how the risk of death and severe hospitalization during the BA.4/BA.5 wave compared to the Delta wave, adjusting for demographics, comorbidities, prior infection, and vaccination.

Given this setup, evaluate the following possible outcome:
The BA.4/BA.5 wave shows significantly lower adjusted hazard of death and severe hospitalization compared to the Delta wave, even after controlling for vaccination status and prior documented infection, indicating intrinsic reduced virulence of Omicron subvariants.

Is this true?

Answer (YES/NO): YES